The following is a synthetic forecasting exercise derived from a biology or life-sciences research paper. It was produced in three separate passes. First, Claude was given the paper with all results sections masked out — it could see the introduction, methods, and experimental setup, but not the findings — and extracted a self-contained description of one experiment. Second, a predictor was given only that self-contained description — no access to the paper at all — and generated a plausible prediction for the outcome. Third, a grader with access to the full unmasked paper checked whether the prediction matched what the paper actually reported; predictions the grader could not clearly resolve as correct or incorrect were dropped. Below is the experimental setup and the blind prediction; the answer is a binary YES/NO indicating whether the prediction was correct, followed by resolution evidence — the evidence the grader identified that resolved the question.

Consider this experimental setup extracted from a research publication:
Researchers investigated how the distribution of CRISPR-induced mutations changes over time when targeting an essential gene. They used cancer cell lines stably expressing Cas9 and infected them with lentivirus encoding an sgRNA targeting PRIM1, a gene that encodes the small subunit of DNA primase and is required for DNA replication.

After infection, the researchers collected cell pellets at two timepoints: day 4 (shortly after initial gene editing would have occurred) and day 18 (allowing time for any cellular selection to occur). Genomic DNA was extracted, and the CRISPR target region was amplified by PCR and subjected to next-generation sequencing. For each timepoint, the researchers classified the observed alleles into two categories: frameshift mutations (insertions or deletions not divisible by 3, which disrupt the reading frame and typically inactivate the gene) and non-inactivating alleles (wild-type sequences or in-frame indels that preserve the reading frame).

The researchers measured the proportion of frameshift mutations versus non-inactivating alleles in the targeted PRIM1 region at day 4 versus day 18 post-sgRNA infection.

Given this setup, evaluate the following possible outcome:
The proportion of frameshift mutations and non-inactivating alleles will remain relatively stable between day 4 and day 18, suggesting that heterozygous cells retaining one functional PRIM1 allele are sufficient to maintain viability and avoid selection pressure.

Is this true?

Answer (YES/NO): NO